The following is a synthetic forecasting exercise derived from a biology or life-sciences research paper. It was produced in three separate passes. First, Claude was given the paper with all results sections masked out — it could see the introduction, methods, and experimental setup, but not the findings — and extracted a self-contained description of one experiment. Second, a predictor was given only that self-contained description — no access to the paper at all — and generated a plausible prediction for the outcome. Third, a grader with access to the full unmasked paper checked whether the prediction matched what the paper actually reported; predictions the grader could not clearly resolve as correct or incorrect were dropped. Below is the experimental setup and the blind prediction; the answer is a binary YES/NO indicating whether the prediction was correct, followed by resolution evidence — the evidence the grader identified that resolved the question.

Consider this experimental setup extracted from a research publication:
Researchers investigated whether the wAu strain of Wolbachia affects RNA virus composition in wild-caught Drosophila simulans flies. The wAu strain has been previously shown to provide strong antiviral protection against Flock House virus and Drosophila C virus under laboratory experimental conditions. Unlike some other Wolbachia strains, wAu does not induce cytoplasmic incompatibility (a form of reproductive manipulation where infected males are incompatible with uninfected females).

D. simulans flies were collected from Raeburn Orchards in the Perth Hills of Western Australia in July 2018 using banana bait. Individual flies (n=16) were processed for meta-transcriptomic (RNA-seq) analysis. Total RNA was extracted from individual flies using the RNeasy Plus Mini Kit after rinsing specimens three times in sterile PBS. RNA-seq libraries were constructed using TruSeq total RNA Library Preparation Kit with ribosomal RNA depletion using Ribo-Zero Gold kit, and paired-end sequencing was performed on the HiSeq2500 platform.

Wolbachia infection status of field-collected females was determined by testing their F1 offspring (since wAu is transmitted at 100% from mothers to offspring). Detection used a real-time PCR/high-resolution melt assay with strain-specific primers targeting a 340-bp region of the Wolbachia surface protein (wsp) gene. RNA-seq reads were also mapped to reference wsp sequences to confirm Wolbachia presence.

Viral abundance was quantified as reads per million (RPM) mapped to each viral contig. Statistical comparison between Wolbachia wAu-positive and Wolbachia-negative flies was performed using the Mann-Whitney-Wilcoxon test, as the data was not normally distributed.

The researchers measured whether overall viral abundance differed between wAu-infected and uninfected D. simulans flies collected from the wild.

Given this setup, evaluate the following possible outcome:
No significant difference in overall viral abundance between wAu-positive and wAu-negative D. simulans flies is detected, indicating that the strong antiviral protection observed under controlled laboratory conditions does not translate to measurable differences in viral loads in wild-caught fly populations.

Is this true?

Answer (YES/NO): YES